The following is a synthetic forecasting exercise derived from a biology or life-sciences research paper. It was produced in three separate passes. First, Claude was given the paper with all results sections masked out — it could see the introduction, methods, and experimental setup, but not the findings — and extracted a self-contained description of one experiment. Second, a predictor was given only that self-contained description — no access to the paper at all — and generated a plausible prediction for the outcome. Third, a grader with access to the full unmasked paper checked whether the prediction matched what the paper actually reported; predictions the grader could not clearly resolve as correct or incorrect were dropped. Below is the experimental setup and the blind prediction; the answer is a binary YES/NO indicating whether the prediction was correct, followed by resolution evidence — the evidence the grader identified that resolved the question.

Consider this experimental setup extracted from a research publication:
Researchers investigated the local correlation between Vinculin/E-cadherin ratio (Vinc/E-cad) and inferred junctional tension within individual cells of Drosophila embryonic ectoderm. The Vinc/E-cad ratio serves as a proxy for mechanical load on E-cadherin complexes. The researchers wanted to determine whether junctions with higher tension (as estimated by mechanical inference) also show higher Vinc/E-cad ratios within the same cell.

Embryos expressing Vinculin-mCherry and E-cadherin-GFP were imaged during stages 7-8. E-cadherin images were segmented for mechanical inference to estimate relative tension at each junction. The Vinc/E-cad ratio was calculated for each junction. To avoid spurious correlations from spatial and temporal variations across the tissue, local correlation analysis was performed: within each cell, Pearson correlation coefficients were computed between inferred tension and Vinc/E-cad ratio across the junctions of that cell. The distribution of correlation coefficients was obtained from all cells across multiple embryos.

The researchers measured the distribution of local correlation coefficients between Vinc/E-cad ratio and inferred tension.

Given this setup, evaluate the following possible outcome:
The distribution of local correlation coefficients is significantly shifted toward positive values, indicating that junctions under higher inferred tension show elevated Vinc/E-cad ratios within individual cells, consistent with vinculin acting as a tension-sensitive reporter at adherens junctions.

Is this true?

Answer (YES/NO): YES